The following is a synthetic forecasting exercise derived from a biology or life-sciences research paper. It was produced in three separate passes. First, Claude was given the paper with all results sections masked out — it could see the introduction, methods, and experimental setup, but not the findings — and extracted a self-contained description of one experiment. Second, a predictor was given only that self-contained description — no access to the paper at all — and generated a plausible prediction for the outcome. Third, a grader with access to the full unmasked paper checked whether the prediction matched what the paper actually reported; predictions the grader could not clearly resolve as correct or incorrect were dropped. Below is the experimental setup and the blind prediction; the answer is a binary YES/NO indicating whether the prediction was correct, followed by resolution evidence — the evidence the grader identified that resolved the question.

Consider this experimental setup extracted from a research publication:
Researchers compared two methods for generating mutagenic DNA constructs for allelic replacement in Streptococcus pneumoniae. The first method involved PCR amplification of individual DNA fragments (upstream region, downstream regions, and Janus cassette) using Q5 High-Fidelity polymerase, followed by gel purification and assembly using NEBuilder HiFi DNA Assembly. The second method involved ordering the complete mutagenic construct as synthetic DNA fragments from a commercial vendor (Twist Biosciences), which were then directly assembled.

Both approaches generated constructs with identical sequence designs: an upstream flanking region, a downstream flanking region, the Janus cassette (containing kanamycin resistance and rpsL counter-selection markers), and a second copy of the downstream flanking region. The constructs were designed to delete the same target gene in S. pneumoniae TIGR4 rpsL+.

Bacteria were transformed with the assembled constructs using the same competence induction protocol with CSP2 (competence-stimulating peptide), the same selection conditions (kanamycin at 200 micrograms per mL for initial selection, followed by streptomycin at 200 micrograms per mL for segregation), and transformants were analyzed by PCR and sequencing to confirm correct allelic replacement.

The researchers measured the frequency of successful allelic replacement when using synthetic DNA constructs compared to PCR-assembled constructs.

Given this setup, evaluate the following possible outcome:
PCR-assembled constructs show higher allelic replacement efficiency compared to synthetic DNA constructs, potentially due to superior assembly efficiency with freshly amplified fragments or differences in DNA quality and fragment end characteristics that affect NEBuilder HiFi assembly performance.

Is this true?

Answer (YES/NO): NO